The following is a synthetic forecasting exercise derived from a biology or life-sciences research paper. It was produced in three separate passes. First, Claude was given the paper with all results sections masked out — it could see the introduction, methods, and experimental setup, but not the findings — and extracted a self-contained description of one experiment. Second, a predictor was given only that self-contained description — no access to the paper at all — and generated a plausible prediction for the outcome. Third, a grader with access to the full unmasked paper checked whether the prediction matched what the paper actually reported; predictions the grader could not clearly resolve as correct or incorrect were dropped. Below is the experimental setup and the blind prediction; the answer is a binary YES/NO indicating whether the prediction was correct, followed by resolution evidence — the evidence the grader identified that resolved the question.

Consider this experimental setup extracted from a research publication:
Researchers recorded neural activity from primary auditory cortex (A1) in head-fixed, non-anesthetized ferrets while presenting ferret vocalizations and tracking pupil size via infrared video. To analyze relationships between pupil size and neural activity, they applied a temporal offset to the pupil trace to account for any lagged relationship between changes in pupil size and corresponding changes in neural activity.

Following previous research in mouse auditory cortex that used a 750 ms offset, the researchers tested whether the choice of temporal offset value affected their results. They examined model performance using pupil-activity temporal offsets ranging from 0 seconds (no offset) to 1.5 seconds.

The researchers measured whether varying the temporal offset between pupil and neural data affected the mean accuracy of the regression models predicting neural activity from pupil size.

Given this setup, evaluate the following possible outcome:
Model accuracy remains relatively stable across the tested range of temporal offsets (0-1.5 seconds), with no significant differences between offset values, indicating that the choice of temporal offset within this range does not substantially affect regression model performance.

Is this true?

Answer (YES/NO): YES